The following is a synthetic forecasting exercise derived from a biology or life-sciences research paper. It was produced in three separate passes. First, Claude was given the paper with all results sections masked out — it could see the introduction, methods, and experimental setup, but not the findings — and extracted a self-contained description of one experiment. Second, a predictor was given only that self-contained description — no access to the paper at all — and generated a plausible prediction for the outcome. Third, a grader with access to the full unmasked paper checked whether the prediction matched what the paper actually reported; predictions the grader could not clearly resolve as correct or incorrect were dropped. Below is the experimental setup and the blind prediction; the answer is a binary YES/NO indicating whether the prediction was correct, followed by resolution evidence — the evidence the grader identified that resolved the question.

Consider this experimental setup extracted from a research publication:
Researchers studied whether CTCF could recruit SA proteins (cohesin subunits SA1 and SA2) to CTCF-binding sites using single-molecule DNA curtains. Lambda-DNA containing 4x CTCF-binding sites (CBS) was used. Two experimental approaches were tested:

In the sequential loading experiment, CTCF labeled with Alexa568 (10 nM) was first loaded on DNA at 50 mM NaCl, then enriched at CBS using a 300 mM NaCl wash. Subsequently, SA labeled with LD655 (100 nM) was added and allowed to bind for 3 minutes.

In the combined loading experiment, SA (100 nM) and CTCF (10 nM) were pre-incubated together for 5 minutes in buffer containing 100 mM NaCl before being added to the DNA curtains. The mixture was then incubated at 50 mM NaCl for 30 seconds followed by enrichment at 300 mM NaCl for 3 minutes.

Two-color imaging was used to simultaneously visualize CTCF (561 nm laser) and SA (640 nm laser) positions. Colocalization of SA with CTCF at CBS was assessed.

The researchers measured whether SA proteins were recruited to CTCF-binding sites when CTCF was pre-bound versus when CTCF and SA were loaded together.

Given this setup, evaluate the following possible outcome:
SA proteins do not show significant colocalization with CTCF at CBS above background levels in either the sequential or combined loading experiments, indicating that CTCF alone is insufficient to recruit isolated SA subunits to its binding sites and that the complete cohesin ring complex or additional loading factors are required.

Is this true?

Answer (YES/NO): NO